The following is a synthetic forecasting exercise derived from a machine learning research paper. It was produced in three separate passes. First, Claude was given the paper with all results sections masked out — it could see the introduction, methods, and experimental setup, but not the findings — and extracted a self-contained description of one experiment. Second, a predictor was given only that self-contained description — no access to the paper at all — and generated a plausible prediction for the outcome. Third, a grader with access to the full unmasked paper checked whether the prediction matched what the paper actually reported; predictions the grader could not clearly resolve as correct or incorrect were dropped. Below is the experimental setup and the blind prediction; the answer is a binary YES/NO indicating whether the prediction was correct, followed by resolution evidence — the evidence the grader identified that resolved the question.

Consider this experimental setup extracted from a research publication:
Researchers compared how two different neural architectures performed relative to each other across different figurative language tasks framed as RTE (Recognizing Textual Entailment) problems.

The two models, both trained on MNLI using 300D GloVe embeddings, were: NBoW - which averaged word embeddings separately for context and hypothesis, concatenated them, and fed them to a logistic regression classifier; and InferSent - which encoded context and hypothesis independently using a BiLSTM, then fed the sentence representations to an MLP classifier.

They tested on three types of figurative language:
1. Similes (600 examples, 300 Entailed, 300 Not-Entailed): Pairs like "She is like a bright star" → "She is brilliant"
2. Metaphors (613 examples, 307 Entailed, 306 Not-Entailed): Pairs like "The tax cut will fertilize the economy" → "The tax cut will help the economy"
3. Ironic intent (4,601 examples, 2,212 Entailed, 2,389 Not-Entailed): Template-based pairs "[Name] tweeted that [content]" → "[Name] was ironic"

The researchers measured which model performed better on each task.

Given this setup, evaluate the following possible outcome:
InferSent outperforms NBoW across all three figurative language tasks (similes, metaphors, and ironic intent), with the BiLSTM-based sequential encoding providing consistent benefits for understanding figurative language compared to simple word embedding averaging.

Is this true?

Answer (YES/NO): NO